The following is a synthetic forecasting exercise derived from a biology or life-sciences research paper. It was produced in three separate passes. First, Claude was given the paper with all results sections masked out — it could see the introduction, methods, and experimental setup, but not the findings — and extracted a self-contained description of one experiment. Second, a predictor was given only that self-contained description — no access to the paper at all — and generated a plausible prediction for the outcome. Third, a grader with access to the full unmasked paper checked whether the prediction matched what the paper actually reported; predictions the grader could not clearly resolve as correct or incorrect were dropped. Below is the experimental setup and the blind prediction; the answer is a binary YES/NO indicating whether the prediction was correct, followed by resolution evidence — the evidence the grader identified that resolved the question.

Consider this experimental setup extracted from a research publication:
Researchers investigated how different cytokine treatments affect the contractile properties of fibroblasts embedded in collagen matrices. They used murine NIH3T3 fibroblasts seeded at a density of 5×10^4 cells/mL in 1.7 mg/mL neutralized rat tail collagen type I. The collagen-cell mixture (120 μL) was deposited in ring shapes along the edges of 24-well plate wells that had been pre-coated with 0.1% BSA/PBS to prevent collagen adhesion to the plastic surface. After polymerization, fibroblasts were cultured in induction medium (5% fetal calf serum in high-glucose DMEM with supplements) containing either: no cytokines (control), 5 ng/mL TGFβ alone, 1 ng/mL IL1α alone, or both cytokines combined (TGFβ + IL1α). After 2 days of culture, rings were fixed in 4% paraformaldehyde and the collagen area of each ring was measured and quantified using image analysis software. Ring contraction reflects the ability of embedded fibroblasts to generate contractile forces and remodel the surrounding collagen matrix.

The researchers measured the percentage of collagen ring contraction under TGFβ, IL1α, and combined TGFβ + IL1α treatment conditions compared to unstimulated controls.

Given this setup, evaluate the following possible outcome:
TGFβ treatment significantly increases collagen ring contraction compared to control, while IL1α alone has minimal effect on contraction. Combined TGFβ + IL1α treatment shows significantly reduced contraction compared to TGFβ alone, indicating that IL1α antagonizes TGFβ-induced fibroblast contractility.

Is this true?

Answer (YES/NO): NO